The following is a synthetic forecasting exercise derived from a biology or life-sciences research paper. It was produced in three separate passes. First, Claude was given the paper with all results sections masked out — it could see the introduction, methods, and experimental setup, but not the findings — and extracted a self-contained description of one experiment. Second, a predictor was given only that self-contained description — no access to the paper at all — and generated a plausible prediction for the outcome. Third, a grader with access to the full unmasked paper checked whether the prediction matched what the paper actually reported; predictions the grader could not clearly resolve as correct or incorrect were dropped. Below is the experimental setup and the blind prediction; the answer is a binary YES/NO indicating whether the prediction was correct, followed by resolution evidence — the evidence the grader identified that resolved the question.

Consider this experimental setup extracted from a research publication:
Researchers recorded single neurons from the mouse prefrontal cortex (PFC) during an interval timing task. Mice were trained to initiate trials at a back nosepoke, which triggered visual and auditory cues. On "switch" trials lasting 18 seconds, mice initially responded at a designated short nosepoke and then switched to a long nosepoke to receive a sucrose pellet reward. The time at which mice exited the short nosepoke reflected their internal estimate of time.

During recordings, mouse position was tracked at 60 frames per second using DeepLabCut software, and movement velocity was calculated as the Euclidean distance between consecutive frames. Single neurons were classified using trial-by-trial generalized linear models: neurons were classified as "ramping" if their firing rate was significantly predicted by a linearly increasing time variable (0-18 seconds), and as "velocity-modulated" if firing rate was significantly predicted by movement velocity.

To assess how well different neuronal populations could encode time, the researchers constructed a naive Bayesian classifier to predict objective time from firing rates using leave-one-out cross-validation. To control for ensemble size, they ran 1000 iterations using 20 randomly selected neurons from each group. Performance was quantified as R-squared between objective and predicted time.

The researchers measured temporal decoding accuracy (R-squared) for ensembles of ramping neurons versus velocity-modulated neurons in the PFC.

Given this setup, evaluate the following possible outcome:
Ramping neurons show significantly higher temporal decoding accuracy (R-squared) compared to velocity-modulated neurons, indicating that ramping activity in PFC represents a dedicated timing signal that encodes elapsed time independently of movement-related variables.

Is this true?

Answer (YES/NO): NO